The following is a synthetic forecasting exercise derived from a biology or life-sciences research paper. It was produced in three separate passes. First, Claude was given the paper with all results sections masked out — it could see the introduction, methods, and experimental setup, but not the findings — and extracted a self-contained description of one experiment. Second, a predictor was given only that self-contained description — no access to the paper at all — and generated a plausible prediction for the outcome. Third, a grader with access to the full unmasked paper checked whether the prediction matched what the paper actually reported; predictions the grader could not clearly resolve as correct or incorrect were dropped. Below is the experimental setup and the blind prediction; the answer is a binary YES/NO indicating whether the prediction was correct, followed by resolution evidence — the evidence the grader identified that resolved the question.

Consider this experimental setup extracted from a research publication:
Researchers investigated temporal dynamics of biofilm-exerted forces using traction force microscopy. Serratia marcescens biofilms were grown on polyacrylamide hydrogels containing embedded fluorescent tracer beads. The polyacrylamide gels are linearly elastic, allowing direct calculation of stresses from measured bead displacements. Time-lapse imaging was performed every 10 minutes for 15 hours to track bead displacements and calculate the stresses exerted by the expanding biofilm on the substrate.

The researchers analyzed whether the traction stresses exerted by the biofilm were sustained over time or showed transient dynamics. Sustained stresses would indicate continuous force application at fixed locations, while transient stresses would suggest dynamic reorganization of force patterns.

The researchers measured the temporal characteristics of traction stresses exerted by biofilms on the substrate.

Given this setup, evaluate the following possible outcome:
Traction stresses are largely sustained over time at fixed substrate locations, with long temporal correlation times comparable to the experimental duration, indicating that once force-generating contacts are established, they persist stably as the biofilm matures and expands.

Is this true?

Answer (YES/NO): NO